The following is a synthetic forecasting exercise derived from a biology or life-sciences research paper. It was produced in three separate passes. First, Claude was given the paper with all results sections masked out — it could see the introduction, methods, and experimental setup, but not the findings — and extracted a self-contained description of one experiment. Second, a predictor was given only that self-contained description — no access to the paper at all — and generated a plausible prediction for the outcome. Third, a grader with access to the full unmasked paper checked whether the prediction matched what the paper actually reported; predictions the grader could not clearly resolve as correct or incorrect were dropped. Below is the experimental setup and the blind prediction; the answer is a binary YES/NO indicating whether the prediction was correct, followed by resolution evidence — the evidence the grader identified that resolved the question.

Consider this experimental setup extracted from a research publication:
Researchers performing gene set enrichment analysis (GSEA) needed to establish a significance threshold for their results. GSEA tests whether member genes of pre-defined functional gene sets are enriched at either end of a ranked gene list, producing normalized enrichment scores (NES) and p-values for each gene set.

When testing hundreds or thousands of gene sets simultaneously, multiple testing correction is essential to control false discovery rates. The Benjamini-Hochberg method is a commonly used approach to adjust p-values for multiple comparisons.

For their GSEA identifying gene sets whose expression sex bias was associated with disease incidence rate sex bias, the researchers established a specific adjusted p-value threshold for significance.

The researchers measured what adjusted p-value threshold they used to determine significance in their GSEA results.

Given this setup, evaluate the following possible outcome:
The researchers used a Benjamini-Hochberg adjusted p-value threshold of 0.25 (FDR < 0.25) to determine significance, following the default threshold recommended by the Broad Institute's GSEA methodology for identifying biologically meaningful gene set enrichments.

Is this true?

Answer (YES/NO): NO